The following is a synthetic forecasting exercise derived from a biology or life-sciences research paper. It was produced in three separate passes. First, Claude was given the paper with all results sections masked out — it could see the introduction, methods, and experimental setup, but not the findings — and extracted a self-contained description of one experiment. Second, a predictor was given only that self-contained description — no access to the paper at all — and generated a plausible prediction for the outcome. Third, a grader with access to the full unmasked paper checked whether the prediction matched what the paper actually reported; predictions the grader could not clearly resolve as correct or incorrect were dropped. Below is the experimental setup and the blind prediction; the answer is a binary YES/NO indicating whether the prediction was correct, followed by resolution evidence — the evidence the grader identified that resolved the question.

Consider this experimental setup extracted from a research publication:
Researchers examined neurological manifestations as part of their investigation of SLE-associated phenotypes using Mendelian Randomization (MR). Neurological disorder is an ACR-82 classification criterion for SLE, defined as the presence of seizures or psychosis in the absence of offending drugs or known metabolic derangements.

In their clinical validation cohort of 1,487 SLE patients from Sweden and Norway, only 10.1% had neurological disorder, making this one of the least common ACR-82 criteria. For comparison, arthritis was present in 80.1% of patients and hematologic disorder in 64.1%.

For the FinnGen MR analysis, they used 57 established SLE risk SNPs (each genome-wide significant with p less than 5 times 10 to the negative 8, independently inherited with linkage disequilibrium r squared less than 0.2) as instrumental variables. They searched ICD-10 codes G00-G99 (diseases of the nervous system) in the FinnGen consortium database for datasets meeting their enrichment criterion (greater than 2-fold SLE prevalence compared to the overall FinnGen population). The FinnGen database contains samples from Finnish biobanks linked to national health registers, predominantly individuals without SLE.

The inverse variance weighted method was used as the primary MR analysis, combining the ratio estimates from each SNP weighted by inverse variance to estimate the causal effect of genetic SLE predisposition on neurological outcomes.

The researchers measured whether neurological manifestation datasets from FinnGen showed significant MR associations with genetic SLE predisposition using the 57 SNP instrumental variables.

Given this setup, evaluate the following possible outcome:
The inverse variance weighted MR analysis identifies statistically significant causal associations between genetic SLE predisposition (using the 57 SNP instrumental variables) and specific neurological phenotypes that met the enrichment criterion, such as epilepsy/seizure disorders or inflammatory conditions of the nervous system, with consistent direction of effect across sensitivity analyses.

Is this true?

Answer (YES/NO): NO